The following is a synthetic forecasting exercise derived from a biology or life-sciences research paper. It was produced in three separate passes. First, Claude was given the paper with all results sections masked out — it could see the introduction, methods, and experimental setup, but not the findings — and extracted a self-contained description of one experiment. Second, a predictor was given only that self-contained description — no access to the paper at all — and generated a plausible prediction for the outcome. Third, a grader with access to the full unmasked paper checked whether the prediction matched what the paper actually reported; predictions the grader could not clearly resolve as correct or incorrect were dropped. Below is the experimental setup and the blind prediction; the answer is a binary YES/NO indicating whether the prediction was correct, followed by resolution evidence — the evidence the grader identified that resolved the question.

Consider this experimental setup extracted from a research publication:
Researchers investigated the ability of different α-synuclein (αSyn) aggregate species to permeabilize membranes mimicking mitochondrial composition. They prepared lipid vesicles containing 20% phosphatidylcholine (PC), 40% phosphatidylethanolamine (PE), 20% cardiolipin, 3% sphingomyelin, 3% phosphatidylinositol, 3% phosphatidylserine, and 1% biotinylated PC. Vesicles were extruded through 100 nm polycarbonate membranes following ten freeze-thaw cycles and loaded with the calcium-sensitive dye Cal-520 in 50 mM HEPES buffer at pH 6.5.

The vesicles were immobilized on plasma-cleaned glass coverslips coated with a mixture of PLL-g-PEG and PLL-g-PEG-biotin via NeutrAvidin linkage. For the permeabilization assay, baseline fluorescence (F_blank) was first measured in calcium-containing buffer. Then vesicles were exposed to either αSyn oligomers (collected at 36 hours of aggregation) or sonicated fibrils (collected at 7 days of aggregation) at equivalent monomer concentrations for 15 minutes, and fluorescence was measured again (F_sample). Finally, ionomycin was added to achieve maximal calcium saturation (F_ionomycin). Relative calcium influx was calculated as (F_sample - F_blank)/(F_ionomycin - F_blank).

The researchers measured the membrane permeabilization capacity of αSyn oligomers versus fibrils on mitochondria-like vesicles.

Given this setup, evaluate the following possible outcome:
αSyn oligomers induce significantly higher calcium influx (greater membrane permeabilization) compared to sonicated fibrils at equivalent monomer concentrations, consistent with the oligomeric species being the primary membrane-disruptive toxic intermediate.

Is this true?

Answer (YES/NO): YES